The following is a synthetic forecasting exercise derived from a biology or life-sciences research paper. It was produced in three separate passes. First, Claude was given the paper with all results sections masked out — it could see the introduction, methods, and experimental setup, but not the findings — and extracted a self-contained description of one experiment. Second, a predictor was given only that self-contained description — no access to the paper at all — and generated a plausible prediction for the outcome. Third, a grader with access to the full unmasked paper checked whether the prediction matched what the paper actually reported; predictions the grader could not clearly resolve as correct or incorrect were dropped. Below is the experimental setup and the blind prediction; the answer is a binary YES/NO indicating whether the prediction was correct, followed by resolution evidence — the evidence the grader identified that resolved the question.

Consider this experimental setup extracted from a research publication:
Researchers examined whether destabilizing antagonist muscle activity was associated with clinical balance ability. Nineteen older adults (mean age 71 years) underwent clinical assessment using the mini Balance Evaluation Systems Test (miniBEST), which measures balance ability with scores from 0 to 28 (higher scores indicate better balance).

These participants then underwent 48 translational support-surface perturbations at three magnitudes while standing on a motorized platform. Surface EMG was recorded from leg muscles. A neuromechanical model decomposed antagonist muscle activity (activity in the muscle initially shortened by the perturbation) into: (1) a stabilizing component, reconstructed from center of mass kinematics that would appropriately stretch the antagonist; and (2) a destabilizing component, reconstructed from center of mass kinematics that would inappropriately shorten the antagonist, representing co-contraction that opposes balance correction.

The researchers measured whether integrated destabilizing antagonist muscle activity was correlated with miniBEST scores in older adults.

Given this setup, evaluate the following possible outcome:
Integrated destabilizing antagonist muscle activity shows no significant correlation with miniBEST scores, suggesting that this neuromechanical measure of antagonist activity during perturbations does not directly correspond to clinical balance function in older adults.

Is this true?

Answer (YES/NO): NO